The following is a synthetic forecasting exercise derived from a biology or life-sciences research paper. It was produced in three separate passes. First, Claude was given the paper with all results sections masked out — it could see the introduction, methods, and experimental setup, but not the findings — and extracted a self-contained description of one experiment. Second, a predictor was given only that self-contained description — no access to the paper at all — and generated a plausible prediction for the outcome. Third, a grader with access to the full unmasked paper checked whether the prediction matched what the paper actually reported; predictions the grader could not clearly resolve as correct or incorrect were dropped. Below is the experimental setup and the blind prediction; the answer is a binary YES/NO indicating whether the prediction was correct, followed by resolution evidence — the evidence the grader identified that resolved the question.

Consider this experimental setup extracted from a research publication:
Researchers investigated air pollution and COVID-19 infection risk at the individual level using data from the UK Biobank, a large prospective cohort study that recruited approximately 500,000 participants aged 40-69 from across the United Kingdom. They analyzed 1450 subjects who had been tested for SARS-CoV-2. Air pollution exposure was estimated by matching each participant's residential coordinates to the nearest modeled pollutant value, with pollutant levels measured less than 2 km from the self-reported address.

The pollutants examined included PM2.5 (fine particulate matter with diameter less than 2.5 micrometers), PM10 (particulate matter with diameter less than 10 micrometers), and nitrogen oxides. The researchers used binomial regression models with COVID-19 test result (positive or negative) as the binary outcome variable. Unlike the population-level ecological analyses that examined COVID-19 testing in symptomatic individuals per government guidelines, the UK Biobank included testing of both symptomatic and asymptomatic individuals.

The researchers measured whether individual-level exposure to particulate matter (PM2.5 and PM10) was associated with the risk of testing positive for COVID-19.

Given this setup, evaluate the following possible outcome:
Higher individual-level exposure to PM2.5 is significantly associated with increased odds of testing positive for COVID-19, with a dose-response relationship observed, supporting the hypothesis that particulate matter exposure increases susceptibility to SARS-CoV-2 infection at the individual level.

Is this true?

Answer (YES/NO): YES